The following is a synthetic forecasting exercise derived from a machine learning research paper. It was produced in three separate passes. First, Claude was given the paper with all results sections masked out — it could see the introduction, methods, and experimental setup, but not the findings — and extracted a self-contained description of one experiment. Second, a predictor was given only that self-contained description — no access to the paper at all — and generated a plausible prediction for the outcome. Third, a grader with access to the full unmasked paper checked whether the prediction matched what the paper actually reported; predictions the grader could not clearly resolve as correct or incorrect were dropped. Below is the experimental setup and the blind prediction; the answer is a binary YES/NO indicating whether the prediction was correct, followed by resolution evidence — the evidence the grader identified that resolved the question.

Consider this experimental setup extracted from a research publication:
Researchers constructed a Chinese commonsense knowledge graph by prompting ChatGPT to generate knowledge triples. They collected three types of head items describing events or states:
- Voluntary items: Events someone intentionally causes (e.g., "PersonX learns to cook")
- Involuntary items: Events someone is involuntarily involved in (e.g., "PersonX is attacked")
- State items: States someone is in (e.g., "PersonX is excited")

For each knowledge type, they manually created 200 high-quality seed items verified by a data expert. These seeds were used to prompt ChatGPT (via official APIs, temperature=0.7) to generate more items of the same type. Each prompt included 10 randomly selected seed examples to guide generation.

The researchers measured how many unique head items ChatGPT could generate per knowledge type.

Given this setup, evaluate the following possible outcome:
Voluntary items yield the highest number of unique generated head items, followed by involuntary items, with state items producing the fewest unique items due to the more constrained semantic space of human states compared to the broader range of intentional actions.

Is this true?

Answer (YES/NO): NO